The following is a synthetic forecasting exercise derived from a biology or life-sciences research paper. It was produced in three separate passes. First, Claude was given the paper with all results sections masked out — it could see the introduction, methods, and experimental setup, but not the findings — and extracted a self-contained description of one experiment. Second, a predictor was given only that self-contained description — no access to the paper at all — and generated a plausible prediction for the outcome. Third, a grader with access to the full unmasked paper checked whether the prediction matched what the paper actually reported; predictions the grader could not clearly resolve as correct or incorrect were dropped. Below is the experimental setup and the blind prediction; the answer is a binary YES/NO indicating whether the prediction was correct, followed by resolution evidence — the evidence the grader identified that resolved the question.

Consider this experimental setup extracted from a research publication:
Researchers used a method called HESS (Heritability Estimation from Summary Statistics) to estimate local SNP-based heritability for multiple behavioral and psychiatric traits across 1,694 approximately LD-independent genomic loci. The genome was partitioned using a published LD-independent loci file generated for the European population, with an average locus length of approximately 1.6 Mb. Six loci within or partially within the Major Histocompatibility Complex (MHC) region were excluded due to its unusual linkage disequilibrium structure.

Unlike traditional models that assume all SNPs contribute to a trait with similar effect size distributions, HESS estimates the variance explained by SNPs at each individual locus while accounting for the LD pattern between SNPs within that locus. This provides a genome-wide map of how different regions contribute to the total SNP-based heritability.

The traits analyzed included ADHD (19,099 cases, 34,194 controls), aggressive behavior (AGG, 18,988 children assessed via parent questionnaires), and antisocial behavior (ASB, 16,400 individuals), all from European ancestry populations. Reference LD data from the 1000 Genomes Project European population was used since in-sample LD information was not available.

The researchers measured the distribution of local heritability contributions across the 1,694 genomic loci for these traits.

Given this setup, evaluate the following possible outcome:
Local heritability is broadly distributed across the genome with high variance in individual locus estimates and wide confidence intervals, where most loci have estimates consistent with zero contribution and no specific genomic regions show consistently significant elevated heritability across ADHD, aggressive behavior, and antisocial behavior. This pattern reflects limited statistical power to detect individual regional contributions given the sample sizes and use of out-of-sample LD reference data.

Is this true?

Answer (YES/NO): YES